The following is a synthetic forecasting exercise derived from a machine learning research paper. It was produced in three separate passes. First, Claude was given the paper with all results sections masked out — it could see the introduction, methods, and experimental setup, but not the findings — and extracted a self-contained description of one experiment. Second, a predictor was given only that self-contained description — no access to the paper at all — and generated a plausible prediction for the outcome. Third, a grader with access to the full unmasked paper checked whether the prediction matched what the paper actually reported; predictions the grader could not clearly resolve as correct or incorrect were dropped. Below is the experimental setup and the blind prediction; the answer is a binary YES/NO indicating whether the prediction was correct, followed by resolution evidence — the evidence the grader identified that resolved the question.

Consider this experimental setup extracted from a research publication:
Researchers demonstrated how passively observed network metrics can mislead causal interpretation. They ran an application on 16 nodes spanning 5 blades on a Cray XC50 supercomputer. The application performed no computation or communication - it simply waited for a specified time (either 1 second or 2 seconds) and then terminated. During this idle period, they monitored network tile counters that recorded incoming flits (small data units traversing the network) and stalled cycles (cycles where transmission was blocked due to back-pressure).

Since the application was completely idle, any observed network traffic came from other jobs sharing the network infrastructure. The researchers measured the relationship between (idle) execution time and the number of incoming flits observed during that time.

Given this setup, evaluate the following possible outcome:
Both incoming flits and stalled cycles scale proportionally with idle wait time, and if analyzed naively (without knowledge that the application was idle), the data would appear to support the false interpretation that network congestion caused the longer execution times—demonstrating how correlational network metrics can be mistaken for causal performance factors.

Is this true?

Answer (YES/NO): NO